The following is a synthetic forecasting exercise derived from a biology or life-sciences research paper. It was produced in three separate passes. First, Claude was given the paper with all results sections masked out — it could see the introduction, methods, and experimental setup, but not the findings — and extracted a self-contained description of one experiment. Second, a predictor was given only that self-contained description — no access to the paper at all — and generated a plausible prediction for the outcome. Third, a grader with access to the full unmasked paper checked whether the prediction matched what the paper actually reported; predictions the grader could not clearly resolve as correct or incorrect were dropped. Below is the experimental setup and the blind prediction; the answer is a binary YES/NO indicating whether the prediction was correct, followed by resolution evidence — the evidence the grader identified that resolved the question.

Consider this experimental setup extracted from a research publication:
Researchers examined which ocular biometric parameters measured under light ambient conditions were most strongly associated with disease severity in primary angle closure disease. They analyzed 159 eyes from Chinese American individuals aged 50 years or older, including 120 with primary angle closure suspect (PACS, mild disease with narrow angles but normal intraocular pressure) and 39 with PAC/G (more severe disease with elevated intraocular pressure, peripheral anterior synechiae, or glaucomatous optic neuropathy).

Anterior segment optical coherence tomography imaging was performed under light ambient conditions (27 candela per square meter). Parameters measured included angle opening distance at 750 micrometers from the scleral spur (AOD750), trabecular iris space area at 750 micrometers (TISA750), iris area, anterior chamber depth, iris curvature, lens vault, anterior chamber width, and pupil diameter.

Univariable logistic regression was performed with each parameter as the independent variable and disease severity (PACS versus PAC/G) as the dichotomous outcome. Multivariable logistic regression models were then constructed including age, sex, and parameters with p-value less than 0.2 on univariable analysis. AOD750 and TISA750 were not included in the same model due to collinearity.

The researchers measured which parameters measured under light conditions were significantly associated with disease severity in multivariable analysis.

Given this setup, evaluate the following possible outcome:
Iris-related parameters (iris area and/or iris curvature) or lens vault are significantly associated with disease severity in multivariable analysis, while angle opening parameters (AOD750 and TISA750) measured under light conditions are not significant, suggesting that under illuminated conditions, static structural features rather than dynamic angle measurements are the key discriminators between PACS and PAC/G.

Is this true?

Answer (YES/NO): NO